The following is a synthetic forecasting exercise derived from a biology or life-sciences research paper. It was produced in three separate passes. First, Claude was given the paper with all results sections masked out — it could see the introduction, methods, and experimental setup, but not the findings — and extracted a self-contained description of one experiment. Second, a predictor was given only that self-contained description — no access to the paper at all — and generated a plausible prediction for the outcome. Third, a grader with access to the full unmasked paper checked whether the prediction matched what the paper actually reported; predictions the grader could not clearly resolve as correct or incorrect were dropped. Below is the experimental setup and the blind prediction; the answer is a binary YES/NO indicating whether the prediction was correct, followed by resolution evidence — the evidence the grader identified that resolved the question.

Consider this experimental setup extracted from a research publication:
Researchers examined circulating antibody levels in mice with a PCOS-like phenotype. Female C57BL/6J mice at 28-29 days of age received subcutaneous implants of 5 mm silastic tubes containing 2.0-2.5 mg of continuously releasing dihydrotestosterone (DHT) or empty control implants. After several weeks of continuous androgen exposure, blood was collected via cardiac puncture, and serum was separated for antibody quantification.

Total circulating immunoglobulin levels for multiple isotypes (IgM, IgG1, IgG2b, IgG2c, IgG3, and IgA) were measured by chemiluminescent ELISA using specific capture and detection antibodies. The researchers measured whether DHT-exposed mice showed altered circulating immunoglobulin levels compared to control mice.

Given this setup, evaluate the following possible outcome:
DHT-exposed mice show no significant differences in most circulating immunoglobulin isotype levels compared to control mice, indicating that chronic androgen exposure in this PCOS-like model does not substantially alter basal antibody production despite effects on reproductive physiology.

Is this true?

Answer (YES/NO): NO